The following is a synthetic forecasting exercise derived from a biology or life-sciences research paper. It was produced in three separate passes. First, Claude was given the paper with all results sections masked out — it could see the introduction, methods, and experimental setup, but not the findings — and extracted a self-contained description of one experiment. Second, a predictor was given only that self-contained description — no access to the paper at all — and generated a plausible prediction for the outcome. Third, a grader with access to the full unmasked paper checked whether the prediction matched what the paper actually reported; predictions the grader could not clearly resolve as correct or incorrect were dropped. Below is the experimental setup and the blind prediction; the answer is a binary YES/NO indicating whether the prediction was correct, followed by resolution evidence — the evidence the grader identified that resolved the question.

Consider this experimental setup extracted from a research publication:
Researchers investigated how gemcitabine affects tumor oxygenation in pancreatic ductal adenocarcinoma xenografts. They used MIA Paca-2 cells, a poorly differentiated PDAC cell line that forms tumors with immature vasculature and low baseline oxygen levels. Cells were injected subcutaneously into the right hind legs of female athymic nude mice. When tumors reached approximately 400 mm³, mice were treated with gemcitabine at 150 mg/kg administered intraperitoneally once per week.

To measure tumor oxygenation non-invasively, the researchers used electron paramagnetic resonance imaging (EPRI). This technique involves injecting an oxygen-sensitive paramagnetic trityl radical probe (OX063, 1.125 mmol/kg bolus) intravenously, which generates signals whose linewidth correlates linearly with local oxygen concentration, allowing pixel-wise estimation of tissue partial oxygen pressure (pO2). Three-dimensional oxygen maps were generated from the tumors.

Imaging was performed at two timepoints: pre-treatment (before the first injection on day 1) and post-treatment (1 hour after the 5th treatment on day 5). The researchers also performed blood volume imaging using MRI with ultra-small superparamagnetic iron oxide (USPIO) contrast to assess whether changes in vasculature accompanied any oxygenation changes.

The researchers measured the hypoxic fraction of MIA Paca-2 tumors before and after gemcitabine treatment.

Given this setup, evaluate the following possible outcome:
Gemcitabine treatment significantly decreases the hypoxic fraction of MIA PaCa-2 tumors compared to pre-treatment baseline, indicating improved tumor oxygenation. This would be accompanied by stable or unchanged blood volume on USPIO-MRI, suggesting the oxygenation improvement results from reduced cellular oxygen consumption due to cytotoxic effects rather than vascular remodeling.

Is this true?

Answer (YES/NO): NO